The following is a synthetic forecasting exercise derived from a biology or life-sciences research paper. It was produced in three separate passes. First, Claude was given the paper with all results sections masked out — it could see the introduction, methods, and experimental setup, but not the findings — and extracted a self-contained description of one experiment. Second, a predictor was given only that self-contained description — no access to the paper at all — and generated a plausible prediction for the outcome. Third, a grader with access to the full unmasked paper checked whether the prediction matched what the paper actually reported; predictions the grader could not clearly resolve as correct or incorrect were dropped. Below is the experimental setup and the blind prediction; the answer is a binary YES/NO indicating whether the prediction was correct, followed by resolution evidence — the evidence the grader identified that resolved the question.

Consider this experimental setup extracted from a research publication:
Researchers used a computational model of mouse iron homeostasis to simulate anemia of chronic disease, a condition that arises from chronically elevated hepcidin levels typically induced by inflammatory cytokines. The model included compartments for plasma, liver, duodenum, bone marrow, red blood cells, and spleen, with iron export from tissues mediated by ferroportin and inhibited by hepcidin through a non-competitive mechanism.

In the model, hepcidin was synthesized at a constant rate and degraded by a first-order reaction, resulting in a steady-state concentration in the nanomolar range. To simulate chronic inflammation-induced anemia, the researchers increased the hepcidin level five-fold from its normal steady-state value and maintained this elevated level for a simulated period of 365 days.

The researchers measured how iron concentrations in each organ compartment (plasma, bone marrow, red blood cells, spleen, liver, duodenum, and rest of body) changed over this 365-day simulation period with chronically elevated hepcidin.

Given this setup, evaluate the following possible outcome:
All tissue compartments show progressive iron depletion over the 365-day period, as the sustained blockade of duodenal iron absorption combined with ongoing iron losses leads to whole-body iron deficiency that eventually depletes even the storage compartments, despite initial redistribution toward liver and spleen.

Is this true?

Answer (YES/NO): NO